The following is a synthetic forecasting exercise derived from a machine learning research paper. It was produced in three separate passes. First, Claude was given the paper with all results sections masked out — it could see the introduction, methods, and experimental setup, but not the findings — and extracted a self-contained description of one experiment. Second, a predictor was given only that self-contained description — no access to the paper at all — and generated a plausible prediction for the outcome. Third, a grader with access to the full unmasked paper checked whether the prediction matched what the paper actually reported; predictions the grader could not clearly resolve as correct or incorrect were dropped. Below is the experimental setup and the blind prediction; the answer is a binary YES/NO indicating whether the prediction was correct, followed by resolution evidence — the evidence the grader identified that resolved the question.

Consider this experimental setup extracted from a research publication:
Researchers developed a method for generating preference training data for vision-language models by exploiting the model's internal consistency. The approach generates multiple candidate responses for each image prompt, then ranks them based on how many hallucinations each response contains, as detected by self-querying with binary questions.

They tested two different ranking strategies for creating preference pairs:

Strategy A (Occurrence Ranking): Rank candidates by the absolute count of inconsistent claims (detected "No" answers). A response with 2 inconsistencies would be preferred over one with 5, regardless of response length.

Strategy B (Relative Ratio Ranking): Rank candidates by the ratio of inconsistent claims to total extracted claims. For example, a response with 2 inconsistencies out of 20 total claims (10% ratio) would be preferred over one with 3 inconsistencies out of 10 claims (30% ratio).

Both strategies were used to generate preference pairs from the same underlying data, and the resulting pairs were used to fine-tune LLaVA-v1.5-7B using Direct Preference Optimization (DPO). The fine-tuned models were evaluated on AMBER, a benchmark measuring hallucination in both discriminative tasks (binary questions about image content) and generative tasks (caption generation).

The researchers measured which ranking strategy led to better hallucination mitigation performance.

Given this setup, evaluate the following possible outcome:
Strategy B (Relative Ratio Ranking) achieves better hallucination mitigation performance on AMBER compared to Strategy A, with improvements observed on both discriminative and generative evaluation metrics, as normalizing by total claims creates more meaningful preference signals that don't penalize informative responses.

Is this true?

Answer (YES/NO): NO